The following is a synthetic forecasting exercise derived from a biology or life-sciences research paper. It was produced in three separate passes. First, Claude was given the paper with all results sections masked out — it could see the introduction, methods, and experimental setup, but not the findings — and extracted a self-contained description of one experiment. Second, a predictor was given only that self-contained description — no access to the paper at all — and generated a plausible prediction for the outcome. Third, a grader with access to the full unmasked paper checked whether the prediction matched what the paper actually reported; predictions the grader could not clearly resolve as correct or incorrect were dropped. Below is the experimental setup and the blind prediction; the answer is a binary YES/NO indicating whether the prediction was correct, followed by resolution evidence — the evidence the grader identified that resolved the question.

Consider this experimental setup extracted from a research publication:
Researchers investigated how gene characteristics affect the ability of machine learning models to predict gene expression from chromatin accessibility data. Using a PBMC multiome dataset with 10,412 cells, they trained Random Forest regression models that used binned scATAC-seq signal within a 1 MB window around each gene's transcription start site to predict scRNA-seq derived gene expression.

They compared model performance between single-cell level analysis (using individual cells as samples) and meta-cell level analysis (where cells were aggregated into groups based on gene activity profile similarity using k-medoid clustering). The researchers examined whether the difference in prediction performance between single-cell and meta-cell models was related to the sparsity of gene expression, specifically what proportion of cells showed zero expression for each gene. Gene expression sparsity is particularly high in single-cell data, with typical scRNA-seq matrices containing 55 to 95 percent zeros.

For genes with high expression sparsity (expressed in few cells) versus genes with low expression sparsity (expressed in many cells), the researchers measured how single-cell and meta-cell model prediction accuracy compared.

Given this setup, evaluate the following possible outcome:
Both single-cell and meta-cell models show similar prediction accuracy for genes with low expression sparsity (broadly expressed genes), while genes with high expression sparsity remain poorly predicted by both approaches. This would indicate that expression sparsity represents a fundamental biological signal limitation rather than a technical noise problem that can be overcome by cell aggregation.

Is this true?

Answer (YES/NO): NO